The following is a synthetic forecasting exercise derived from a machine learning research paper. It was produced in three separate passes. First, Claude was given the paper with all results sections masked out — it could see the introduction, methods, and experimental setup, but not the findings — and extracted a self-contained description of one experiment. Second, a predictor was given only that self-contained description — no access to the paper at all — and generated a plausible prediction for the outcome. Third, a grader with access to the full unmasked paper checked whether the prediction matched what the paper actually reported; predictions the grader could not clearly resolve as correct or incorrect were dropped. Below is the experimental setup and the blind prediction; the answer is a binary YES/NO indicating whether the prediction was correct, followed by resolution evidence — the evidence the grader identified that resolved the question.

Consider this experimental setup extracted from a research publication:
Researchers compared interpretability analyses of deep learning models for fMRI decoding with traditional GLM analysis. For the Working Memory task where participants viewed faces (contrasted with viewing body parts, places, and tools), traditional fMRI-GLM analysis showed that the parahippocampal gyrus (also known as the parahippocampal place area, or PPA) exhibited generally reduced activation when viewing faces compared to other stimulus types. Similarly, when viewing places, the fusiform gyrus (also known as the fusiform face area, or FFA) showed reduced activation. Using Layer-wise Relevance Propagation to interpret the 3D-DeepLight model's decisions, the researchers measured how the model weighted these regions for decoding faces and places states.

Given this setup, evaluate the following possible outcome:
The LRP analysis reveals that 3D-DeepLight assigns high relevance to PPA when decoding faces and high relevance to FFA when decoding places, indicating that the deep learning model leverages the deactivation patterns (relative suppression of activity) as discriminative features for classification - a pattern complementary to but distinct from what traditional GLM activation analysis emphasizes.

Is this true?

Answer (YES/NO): YES